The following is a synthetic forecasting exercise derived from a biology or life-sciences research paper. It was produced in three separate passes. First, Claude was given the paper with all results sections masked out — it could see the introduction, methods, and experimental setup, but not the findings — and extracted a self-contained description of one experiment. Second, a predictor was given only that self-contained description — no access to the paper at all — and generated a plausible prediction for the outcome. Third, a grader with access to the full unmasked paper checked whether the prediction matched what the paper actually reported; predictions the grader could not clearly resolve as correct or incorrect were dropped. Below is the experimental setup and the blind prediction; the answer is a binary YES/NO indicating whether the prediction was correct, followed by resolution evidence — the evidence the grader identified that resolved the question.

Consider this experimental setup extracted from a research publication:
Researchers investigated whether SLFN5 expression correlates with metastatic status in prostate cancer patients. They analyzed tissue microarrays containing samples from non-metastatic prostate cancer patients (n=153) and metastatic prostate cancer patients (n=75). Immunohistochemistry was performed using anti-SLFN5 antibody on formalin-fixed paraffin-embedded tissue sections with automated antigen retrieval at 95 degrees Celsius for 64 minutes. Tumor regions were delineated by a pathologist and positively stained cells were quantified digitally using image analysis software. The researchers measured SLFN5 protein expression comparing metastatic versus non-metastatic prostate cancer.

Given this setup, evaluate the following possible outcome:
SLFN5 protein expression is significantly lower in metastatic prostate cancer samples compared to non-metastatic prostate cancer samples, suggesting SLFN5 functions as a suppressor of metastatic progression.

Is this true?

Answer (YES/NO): NO